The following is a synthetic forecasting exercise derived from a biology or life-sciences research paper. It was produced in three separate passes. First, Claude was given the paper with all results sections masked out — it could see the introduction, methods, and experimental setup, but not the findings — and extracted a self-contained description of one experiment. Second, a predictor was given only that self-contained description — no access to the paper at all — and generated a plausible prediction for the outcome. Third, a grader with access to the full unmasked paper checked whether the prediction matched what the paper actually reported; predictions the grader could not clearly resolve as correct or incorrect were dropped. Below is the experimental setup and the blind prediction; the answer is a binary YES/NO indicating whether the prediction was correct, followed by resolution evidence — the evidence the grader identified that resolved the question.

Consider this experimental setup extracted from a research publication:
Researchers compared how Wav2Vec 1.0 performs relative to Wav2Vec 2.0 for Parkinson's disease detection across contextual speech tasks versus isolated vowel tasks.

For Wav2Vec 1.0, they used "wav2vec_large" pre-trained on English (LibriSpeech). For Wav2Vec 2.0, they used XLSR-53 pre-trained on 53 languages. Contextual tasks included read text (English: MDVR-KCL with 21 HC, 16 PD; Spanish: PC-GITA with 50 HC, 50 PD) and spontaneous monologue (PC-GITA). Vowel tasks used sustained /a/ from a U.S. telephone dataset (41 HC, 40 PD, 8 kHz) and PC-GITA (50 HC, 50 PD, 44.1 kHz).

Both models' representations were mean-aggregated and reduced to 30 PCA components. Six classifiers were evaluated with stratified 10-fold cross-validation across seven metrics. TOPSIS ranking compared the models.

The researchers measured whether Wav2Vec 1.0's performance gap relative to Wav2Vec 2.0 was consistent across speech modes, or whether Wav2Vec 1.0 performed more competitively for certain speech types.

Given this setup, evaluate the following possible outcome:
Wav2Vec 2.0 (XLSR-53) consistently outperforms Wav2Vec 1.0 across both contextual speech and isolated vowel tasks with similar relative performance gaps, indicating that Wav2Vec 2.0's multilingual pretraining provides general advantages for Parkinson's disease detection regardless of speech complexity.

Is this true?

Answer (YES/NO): NO